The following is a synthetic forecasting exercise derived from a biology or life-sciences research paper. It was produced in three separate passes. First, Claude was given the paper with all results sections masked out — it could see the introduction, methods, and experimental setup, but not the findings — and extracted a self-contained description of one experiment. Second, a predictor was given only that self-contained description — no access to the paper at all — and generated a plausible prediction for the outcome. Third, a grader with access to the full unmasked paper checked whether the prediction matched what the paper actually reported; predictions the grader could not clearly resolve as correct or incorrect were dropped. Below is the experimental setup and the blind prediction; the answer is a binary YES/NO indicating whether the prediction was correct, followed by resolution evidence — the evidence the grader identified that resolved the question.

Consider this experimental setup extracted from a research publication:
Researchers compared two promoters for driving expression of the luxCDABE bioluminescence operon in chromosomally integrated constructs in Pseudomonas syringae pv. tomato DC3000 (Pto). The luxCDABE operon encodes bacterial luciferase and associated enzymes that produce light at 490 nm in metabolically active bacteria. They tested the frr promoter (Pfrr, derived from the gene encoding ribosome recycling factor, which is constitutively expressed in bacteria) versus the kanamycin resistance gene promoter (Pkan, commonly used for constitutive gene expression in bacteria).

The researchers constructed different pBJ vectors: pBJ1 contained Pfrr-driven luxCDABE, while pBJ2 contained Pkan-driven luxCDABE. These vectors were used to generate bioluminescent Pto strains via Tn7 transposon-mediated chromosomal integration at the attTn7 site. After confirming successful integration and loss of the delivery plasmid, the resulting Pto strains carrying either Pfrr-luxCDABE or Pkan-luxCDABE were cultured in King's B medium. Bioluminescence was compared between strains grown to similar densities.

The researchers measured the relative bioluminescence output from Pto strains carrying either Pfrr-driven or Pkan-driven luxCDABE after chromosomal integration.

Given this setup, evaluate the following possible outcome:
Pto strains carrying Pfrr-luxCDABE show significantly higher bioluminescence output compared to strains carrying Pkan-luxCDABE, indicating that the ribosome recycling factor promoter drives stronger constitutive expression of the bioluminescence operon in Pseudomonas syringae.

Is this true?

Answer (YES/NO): NO